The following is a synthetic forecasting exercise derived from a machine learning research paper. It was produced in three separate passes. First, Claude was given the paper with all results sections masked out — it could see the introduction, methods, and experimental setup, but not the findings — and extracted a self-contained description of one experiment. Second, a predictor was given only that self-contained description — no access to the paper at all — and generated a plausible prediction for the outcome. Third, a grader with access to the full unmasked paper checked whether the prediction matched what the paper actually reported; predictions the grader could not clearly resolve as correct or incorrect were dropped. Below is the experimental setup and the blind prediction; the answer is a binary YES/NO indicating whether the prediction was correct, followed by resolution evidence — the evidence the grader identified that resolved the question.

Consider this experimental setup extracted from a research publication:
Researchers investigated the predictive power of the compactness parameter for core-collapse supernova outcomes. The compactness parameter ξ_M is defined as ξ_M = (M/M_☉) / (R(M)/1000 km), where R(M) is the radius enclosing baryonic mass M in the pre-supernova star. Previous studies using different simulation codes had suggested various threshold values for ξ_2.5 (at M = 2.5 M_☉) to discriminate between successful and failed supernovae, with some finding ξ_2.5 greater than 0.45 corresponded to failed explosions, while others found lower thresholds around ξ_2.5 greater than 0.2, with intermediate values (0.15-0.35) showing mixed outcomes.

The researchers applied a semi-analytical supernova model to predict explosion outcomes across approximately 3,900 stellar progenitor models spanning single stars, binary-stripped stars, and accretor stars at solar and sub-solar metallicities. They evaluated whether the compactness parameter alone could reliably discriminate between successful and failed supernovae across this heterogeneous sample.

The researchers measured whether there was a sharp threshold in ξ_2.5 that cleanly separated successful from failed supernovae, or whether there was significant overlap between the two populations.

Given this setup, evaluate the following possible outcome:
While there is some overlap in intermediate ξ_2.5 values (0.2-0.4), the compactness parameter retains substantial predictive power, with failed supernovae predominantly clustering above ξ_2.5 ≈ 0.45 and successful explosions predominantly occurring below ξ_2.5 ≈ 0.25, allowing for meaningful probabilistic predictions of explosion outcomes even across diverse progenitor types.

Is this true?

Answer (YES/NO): NO